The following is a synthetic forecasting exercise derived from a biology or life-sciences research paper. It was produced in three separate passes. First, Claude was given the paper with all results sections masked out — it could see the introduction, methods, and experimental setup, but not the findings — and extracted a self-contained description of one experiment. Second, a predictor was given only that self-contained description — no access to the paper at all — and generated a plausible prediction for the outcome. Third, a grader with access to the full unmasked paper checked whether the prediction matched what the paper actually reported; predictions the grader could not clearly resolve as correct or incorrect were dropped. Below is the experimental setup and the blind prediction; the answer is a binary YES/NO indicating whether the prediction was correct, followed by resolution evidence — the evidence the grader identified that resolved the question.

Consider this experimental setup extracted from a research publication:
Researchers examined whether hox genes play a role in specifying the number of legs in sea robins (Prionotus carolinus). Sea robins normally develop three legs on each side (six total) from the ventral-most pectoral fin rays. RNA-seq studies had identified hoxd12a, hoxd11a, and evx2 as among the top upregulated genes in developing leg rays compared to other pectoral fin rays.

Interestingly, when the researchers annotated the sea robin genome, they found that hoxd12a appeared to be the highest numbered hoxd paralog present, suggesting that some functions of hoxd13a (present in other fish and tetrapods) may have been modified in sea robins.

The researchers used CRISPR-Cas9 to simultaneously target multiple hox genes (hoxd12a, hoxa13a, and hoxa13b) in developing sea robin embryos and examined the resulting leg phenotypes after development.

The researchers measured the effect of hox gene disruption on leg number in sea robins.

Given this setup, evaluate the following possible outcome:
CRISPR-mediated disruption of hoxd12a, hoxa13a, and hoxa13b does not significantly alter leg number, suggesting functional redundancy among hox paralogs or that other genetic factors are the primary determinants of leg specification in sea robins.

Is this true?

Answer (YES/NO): NO